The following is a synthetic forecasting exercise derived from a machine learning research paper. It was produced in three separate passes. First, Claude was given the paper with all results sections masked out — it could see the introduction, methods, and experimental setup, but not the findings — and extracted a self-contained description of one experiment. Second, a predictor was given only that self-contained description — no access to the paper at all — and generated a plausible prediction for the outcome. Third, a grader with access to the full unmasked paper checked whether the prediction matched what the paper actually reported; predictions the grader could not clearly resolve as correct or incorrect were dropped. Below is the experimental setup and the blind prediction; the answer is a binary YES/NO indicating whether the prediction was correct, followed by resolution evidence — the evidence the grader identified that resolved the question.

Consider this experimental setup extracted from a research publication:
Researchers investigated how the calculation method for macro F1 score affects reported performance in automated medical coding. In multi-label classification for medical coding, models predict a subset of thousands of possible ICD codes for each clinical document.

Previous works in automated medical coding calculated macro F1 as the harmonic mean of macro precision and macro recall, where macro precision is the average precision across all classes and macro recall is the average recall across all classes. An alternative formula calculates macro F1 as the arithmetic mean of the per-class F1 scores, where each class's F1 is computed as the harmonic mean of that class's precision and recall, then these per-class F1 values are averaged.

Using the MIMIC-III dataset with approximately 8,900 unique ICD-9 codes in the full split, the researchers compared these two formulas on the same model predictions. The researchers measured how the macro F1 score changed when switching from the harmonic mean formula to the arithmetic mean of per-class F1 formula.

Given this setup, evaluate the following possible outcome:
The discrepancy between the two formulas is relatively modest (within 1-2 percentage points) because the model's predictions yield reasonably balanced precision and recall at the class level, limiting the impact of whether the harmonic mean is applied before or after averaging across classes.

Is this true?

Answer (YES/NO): NO